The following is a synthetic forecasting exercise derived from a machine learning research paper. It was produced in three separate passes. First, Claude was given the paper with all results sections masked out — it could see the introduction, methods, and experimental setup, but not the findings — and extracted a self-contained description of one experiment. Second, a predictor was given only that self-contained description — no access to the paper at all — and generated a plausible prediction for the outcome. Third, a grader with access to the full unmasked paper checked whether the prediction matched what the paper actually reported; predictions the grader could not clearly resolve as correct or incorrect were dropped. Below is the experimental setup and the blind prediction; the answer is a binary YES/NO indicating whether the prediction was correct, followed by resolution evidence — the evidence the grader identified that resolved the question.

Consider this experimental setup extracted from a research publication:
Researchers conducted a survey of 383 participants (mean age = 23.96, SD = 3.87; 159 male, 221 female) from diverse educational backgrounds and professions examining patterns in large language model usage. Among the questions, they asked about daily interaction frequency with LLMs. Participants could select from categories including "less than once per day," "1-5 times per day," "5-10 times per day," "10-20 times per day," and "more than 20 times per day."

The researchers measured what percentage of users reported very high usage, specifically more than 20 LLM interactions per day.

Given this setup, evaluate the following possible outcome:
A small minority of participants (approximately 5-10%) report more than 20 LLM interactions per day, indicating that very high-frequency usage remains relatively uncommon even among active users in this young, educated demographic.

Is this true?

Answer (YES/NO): NO